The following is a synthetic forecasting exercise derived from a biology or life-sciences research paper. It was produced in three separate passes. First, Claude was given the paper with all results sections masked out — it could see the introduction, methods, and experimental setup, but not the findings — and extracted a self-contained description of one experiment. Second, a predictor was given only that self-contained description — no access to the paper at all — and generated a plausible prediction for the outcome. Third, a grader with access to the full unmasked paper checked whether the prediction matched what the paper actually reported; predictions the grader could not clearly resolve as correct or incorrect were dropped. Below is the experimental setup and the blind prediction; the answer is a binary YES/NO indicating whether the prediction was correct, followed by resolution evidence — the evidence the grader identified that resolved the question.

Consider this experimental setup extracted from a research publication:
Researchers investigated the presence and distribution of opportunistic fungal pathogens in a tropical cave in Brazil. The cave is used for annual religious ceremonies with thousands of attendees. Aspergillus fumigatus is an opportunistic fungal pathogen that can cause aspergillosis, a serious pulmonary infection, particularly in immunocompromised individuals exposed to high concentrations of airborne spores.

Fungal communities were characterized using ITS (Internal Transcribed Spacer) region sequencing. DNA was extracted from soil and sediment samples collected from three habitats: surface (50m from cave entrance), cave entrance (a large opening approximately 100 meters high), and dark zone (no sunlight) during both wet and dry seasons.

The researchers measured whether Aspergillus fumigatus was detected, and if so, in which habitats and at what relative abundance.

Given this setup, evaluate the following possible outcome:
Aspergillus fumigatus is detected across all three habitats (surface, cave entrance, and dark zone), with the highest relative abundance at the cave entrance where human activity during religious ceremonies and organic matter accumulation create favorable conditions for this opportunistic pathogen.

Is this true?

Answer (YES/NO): YES